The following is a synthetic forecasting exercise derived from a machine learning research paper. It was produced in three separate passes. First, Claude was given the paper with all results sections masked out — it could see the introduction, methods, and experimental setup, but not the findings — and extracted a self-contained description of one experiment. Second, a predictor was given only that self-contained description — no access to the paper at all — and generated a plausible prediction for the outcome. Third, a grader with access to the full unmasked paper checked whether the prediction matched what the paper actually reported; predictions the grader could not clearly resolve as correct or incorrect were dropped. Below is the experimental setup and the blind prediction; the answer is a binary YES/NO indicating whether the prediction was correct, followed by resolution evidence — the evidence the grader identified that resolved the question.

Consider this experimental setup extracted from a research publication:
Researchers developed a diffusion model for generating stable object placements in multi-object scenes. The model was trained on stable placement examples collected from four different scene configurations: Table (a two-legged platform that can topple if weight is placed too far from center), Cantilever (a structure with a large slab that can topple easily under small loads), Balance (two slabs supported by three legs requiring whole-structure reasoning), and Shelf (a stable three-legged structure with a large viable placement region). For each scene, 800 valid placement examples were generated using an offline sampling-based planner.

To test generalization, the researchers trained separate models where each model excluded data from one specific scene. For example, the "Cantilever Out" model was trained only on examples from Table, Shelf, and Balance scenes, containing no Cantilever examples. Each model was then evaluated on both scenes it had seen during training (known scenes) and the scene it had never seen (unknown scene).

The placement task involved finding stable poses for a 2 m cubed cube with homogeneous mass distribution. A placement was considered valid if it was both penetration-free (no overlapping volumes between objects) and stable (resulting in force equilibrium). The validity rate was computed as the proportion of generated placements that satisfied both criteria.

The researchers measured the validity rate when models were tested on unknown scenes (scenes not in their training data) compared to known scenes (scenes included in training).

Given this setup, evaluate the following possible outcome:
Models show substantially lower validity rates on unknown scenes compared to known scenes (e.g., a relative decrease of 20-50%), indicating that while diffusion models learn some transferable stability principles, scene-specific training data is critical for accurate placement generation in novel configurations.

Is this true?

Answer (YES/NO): NO